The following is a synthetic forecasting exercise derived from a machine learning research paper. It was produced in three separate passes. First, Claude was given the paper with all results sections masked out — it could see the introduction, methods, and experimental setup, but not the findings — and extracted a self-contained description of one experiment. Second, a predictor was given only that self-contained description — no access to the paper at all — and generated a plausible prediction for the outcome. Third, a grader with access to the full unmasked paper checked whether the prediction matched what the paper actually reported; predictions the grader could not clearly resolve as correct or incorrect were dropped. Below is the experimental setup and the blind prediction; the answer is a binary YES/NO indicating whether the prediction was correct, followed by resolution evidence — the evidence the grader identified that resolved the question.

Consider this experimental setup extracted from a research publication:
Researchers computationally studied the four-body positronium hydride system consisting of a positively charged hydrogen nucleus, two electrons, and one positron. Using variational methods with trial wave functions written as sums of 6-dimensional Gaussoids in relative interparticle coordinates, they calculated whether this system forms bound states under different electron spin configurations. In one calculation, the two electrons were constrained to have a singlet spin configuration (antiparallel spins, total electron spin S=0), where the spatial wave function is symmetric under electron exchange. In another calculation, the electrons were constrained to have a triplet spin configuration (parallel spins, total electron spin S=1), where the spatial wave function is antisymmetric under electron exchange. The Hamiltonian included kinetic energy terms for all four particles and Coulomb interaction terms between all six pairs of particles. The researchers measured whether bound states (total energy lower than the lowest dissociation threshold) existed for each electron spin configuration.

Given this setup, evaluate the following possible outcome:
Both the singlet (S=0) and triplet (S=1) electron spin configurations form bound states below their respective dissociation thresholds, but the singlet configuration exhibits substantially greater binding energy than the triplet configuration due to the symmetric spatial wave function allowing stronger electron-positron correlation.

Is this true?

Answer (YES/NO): NO